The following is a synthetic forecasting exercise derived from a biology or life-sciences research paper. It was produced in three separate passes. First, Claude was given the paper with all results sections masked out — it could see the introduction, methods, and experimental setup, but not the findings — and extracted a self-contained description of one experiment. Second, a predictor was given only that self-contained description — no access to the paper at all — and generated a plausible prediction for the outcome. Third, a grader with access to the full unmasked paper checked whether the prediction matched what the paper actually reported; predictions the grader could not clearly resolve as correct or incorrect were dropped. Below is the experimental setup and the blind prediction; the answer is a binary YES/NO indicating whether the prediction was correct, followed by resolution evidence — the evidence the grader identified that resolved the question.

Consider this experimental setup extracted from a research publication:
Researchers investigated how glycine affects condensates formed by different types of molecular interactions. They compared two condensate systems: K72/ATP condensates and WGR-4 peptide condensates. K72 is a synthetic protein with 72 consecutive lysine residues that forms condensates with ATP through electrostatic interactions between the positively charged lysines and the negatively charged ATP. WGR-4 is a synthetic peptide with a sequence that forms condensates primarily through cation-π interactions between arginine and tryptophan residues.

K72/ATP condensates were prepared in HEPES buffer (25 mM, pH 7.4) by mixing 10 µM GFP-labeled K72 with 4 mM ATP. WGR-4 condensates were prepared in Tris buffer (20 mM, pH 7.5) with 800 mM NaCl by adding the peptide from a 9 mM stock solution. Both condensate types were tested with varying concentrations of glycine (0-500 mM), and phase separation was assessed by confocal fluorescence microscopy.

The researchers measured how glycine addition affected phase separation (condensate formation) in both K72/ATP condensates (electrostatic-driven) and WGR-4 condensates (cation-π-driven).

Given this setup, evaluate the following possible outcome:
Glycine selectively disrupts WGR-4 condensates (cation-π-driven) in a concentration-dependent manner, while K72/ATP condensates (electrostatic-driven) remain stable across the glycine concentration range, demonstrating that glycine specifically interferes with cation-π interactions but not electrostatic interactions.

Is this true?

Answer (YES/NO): NO